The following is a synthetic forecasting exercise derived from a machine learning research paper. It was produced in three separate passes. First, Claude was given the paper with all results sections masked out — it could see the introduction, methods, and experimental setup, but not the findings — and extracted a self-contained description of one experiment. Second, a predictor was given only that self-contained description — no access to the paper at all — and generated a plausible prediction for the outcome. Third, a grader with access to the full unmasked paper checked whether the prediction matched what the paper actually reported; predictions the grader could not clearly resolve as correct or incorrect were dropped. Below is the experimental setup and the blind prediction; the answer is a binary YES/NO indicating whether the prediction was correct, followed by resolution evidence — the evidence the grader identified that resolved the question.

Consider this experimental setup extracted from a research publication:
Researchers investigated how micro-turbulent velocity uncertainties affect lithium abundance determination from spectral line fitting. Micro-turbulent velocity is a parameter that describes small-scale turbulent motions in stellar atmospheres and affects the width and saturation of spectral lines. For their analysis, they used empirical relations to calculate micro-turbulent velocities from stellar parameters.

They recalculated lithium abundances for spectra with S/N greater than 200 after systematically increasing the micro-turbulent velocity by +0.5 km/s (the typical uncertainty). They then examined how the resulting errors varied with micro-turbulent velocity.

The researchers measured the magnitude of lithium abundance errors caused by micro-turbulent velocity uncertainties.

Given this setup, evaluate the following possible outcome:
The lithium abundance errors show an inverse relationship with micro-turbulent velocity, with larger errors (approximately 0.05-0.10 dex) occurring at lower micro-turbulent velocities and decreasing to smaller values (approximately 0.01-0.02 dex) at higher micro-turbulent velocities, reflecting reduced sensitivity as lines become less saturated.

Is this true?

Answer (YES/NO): NO